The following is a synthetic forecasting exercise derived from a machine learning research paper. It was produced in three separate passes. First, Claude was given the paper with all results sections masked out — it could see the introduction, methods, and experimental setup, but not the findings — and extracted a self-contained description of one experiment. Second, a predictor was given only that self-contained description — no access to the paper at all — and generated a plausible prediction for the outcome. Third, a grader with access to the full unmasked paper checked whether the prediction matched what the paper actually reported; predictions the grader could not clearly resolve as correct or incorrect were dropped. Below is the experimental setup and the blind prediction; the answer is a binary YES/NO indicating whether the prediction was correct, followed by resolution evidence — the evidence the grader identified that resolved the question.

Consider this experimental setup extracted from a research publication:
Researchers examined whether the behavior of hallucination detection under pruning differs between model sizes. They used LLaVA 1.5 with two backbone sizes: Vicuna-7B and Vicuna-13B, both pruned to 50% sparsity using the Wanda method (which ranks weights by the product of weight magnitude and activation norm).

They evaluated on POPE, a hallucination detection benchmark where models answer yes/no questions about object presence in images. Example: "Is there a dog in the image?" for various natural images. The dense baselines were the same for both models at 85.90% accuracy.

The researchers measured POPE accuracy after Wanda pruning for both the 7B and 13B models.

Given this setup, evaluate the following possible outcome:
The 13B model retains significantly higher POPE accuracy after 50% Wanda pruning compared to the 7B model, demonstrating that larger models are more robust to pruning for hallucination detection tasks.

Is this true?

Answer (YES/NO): NO